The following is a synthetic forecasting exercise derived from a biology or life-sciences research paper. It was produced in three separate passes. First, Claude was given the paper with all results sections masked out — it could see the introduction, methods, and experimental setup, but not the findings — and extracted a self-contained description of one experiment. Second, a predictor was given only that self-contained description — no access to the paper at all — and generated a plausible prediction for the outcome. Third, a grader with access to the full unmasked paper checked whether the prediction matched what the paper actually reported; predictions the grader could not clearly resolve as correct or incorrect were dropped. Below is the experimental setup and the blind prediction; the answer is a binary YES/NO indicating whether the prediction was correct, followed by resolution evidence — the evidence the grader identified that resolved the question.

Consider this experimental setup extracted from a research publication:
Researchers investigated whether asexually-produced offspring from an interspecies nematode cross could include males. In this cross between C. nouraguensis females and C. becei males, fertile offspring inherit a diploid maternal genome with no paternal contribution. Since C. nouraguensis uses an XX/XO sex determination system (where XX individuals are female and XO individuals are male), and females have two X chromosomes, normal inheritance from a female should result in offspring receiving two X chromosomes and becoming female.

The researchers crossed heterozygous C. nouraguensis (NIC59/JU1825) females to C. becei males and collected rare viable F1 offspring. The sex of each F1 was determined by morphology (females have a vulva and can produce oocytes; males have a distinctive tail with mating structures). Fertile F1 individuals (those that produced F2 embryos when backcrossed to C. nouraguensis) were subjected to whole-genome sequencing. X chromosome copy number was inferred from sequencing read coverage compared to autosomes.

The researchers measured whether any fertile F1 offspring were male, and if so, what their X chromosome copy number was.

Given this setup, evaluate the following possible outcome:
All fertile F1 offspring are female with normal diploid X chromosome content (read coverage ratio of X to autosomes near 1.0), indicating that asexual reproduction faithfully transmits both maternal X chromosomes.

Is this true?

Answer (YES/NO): NO